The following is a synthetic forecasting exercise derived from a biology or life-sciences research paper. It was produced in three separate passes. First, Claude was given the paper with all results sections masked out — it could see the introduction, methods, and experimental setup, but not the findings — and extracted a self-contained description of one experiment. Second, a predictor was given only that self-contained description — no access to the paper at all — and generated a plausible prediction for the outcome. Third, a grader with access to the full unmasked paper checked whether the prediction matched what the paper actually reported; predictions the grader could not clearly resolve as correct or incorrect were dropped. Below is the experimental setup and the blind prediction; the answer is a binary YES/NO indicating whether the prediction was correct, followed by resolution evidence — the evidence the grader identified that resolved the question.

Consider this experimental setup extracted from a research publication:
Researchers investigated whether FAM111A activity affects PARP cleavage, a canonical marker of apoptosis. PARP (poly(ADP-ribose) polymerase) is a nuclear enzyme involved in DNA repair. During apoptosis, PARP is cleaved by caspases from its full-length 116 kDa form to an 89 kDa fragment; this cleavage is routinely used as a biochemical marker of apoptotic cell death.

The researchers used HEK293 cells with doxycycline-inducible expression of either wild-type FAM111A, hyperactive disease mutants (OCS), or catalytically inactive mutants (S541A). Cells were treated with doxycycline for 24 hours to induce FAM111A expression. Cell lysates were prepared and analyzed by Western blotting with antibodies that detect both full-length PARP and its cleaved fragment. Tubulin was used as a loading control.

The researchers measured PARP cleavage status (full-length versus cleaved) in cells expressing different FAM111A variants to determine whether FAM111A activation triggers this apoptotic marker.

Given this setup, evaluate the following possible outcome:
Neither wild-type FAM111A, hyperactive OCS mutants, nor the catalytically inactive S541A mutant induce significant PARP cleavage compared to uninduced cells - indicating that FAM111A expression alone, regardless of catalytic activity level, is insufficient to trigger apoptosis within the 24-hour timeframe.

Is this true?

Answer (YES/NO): NO